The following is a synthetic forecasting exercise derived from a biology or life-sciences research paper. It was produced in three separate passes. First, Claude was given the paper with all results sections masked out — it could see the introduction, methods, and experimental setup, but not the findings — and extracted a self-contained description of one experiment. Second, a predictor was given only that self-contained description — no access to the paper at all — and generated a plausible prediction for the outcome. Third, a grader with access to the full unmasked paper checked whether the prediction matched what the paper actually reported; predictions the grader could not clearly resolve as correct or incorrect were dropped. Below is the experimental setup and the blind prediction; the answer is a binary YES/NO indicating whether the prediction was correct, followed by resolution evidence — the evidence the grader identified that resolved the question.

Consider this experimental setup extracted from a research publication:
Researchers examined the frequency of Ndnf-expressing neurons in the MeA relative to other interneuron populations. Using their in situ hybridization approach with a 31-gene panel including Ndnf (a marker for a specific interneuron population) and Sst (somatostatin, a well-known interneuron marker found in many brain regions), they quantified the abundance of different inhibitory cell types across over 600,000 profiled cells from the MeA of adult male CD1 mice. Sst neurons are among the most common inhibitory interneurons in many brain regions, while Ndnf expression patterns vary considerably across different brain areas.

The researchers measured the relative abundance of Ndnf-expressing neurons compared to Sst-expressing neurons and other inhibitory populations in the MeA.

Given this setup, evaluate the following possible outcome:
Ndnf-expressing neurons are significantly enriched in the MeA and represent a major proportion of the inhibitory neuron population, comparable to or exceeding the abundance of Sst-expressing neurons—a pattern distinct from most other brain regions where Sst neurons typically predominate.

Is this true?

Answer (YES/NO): NO